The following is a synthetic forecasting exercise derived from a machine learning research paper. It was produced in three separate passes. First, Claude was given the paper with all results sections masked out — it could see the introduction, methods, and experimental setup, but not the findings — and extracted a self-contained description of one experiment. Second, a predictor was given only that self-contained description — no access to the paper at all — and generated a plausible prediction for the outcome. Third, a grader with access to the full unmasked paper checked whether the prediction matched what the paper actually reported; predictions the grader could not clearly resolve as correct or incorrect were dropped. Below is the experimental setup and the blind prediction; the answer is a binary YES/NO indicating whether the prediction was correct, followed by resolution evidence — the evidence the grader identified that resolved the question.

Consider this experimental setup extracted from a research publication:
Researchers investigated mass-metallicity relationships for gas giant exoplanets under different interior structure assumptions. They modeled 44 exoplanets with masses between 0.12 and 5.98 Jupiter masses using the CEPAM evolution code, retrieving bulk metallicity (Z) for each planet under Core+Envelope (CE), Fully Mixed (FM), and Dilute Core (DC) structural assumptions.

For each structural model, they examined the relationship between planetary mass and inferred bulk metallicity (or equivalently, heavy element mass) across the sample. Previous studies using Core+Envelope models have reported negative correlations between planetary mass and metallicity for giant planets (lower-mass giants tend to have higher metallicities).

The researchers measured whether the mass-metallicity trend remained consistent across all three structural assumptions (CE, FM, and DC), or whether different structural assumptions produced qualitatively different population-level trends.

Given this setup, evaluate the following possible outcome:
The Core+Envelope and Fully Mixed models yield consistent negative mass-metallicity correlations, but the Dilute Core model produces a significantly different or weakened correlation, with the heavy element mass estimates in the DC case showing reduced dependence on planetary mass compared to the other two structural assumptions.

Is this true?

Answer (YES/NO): NO